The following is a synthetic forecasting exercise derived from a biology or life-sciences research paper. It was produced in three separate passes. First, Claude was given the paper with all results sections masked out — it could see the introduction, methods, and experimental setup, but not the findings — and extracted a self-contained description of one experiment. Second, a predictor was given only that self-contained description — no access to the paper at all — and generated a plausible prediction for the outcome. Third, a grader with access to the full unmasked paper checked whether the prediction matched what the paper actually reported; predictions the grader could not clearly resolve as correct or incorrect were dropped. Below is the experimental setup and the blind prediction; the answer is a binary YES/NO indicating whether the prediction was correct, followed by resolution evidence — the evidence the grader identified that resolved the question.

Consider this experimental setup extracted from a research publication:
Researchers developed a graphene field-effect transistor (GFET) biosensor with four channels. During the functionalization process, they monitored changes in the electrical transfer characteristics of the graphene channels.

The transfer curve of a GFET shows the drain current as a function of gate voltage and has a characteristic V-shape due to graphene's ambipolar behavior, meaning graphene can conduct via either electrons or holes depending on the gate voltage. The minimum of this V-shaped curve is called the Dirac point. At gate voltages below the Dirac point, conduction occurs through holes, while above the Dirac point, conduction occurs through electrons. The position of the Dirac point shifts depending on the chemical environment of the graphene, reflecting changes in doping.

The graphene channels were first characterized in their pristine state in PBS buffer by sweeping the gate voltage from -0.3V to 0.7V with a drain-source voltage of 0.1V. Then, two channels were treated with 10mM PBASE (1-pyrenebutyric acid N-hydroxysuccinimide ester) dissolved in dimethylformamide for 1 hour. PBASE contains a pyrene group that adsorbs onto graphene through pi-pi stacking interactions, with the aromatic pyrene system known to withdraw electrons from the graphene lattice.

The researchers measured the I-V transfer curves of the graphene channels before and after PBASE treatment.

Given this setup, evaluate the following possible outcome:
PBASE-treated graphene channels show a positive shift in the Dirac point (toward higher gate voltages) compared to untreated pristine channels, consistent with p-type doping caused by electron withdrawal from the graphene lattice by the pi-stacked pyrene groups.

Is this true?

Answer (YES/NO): YES